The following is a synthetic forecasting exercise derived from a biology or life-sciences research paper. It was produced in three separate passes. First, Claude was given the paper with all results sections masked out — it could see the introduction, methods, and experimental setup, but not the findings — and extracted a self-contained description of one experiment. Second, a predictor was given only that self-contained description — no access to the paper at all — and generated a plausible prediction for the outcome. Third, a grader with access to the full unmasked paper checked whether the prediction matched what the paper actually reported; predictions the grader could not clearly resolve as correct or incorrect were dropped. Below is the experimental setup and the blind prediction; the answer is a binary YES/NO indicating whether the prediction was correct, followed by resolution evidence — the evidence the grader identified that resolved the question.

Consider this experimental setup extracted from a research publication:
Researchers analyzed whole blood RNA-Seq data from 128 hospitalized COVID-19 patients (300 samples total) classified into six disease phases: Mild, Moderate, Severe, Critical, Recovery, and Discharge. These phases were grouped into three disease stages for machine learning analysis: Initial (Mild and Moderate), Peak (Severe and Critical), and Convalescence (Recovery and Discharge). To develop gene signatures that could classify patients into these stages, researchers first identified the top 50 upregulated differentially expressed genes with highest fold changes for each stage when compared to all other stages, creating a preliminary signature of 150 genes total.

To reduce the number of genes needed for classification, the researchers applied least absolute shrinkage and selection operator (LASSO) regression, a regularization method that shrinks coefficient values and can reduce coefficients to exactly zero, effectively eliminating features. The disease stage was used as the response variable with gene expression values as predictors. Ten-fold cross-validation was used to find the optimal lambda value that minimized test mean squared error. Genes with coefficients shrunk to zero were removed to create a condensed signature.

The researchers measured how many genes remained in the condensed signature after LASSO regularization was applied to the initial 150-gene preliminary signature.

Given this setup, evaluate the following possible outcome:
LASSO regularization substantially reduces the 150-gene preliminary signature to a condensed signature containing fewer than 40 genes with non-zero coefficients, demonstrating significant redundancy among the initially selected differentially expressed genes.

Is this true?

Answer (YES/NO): NO